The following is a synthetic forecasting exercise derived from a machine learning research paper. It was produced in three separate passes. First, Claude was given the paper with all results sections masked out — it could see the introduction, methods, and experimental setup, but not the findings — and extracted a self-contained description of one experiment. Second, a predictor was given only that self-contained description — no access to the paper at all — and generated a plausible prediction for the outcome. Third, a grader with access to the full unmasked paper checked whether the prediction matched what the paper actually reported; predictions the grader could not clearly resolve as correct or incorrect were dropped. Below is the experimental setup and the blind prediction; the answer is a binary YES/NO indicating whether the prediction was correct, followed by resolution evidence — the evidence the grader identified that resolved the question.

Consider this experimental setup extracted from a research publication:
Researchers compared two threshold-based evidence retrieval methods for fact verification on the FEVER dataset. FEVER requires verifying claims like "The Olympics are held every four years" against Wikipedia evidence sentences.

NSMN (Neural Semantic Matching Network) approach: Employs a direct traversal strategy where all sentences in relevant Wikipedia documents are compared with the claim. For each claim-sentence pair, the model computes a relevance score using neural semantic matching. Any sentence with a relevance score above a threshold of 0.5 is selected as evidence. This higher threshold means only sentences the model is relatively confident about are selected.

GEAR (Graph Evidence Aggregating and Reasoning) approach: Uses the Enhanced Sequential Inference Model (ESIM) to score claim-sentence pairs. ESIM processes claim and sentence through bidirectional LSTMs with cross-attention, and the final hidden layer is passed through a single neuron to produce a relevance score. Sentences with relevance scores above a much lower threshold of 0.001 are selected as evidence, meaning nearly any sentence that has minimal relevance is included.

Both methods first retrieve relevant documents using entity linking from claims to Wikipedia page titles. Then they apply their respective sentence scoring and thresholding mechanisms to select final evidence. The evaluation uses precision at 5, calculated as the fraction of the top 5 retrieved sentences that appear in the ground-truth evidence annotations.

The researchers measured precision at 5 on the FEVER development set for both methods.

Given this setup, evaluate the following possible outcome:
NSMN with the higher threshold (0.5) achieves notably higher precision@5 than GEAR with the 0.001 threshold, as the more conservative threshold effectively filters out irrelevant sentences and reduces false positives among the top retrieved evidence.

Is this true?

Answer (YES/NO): YES